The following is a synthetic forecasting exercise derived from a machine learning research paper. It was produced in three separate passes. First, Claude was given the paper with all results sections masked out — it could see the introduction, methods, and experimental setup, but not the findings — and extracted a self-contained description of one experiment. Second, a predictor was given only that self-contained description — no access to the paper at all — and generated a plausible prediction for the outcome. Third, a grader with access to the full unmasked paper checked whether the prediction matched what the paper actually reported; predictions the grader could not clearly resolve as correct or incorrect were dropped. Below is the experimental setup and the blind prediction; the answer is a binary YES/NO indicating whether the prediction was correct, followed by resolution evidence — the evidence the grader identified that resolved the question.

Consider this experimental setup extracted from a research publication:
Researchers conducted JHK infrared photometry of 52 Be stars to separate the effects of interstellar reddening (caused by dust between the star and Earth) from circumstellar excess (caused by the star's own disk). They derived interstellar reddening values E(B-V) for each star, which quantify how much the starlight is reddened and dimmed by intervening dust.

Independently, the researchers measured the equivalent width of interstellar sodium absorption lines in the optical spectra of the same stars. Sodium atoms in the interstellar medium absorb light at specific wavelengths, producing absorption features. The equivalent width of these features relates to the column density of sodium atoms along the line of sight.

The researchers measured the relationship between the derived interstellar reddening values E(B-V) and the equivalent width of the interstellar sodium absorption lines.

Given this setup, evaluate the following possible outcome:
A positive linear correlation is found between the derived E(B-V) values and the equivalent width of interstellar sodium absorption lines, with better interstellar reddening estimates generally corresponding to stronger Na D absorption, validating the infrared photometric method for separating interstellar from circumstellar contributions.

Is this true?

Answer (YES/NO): YES